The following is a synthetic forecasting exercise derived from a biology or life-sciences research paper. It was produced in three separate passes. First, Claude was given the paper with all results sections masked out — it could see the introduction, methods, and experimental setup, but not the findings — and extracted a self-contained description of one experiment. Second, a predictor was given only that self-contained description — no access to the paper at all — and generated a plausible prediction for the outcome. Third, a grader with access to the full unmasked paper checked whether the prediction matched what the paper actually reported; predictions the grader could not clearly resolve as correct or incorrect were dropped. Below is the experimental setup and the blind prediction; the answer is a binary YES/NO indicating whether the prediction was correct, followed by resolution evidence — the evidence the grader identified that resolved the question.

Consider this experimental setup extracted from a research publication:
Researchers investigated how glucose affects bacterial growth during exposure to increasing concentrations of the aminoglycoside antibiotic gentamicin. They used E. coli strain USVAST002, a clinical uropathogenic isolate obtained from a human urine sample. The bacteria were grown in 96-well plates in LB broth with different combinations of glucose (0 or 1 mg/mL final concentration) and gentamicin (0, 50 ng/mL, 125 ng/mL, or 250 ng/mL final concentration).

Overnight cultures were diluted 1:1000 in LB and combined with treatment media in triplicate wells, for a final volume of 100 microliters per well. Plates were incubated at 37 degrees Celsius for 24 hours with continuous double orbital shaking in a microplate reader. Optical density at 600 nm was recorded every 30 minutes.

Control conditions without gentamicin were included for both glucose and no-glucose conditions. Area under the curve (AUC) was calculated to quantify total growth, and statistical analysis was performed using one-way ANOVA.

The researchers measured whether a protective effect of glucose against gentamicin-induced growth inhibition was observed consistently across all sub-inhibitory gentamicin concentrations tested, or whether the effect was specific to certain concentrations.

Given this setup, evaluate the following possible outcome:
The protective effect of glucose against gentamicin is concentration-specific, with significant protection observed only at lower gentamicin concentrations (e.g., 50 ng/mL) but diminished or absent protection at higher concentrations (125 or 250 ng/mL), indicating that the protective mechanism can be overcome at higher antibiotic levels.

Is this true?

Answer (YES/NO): NO